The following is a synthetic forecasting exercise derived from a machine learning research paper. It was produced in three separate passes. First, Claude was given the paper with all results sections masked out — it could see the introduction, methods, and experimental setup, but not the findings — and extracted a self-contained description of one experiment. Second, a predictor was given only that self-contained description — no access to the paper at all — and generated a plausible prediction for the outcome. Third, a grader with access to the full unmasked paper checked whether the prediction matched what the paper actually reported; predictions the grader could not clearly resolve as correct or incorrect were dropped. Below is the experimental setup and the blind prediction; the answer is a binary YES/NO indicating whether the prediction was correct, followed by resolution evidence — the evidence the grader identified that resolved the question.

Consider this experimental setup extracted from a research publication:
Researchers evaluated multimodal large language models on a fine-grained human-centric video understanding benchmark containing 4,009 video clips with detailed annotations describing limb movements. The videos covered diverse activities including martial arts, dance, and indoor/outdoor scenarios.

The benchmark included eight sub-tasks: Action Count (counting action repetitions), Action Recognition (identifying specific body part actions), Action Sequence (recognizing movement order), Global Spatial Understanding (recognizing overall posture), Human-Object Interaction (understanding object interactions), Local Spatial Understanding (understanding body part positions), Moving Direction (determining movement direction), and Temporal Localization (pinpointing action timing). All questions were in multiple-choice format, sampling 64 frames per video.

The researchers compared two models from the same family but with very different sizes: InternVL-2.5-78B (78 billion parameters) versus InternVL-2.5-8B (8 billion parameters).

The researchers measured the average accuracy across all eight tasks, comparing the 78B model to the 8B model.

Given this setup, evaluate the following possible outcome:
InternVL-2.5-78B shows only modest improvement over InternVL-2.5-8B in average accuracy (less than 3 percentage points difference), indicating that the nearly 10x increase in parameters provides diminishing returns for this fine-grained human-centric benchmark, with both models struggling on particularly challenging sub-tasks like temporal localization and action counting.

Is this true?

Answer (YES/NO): YES